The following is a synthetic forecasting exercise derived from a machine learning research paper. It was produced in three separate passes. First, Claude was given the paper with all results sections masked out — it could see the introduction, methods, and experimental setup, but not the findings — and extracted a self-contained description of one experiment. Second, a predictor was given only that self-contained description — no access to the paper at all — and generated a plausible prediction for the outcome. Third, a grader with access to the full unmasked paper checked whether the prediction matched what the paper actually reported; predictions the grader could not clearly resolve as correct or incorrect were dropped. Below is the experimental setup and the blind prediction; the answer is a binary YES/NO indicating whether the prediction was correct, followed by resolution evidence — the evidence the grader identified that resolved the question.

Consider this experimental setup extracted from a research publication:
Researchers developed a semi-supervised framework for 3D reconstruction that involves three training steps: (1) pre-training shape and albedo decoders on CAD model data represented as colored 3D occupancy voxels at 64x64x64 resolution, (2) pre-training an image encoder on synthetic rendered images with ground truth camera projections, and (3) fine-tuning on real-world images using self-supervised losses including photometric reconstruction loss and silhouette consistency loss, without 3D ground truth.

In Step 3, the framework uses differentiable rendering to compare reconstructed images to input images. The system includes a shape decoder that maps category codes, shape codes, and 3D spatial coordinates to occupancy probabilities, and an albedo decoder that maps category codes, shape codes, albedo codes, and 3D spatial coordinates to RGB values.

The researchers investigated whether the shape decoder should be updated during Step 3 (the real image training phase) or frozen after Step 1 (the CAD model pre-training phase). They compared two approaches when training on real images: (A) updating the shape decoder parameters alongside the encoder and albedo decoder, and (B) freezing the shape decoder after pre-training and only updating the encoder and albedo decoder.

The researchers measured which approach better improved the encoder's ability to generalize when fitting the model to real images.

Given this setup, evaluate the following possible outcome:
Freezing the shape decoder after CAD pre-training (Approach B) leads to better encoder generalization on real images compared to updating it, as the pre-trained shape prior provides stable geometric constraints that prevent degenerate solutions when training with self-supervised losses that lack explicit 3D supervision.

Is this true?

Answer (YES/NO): YES